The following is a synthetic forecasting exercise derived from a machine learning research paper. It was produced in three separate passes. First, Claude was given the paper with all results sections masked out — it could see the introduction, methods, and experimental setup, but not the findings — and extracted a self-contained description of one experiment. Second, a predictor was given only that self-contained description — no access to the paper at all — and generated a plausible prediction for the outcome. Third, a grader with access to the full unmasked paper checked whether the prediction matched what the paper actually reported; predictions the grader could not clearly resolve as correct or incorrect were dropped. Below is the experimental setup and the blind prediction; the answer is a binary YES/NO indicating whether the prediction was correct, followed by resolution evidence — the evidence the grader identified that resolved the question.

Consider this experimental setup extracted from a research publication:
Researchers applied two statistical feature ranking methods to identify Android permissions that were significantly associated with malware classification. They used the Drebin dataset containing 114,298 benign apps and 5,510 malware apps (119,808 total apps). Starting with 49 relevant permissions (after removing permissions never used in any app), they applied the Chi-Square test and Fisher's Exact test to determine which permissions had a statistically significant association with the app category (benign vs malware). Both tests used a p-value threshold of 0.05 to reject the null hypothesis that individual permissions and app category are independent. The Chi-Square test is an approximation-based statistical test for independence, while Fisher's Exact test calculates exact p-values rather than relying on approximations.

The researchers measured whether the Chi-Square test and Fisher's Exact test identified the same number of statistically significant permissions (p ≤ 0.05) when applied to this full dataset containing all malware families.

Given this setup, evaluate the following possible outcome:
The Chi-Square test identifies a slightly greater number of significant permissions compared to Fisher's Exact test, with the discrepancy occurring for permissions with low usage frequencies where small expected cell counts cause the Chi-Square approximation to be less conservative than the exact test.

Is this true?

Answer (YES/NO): NO